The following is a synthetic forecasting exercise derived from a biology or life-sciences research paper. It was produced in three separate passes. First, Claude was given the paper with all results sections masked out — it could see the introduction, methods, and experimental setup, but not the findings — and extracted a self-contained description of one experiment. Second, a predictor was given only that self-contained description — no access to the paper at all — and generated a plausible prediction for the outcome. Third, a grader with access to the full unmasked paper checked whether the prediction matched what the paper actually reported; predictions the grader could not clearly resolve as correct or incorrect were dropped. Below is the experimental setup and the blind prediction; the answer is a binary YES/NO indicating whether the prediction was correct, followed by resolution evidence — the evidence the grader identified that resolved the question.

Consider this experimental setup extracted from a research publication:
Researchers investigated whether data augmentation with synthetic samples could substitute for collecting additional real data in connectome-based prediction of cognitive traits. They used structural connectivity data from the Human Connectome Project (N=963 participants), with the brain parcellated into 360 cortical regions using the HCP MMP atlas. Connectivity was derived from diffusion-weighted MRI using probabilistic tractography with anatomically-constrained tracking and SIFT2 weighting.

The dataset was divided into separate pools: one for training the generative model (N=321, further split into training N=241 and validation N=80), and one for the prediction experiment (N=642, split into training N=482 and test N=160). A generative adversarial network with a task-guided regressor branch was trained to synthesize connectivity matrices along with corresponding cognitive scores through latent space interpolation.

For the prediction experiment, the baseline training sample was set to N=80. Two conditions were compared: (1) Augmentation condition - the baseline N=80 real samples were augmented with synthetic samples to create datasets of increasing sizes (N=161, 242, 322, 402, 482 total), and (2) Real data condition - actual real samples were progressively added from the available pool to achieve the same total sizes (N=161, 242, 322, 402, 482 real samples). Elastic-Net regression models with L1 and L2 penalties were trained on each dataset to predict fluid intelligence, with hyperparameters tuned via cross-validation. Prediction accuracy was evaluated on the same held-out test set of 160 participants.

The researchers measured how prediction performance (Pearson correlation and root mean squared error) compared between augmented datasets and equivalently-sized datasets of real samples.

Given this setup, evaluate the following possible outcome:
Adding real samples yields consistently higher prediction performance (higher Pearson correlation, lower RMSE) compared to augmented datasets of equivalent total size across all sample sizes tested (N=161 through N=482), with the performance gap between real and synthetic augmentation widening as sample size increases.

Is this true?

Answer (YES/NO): NO